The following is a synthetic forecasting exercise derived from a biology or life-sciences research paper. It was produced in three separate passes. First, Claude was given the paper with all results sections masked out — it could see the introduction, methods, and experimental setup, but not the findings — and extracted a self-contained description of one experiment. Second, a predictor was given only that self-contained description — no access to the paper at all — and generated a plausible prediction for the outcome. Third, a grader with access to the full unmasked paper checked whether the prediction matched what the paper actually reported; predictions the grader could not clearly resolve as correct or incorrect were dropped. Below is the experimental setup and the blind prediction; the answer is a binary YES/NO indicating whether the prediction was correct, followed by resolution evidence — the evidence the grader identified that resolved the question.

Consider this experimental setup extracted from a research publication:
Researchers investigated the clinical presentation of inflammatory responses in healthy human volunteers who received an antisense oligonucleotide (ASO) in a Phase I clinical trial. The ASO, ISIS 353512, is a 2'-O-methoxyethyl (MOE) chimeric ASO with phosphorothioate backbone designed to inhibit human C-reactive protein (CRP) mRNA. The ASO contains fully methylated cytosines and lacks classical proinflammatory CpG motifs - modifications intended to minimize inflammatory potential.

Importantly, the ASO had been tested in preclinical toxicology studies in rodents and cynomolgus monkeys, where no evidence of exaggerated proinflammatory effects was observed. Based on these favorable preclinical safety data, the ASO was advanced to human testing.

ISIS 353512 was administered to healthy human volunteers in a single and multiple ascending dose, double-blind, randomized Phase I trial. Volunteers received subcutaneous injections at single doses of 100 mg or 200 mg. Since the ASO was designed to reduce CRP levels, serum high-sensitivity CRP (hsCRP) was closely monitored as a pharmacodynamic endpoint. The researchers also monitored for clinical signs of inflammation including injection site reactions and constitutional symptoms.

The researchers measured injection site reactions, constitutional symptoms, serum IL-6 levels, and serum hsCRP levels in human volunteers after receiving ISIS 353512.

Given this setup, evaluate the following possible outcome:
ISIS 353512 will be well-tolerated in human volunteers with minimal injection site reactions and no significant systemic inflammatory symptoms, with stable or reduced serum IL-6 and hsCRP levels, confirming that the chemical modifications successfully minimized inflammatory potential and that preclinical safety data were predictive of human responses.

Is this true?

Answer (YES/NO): NO